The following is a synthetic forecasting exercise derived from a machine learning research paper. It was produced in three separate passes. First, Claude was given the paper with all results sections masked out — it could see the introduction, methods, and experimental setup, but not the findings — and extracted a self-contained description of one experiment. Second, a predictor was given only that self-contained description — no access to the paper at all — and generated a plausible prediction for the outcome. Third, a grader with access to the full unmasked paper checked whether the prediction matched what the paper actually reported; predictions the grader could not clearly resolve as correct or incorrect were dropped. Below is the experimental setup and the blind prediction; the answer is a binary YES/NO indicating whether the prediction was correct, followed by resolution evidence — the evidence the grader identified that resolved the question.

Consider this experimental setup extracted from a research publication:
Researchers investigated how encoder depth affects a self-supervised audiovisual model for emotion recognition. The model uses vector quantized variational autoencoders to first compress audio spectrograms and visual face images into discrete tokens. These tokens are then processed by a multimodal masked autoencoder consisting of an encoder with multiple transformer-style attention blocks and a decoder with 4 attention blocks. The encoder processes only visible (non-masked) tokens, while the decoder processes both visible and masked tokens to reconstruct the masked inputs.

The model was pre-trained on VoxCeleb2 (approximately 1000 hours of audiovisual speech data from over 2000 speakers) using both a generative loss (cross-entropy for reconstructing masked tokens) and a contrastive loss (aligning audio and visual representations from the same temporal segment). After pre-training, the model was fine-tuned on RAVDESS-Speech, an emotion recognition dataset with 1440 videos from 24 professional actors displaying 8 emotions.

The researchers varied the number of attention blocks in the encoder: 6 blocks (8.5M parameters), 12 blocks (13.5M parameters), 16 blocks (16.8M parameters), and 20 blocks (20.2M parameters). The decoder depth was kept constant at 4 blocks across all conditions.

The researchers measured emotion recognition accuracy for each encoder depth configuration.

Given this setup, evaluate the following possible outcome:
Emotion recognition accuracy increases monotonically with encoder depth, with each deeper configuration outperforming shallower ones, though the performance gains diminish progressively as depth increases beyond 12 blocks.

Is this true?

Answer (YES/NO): NO